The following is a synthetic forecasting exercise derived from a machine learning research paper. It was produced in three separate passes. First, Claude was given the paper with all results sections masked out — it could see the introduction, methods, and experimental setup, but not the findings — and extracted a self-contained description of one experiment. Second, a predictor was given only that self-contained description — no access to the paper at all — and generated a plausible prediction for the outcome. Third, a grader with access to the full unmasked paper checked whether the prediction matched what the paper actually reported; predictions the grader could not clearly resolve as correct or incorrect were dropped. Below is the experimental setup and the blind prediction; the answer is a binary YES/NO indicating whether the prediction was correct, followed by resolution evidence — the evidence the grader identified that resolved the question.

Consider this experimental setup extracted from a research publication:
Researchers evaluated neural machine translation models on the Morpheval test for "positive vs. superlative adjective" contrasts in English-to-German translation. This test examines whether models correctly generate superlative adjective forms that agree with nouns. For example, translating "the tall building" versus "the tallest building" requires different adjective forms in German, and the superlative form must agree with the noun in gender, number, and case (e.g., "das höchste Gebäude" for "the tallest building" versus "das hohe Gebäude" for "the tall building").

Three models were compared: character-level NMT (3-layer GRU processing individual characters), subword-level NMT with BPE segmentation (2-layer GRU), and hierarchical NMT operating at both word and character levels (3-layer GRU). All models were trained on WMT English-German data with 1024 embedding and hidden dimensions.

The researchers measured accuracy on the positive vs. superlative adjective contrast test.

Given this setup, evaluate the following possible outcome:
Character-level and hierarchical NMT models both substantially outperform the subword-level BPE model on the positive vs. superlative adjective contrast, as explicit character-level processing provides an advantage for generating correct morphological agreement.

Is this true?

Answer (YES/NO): YES